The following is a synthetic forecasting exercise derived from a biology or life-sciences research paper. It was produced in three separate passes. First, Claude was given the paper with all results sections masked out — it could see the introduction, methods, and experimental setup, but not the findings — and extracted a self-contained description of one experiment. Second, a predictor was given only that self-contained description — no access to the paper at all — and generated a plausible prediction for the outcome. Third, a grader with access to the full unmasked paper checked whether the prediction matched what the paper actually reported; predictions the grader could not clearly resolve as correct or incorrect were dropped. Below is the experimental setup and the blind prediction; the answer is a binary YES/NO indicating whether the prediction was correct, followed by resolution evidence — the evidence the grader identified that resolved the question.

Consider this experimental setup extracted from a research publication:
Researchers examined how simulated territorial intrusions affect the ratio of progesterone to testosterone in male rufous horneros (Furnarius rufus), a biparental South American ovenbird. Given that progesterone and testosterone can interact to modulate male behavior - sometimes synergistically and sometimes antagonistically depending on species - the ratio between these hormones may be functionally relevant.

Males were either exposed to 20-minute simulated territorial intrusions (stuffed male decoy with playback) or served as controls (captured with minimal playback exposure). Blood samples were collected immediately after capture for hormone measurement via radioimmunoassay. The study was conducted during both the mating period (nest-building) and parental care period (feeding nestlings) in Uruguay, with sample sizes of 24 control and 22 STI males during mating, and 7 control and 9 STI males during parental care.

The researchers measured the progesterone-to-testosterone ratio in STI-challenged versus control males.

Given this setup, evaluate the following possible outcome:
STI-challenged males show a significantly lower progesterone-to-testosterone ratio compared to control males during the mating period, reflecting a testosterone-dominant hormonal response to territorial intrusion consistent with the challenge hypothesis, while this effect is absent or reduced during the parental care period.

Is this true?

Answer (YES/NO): NO